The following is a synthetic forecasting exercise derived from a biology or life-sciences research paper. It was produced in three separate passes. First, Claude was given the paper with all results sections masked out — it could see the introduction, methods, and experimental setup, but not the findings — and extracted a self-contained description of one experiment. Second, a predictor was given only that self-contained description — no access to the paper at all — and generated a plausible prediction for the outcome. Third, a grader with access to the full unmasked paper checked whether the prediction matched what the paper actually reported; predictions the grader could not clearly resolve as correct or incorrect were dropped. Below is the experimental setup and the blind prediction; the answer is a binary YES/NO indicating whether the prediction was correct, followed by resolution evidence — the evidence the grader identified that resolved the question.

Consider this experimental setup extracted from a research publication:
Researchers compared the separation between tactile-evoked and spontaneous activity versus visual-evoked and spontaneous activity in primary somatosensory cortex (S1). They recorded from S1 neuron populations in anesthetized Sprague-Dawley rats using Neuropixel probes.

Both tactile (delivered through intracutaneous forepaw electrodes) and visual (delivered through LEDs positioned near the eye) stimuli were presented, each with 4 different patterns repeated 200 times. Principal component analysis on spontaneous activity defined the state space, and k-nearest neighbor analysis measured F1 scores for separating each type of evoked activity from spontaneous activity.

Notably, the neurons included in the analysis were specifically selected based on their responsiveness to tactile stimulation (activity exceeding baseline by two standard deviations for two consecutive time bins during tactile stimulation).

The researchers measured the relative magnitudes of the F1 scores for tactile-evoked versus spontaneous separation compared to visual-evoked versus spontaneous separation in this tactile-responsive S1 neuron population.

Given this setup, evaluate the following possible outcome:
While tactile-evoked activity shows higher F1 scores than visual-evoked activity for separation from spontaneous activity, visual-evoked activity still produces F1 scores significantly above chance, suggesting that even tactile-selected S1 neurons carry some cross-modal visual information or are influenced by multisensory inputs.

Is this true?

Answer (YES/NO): YES